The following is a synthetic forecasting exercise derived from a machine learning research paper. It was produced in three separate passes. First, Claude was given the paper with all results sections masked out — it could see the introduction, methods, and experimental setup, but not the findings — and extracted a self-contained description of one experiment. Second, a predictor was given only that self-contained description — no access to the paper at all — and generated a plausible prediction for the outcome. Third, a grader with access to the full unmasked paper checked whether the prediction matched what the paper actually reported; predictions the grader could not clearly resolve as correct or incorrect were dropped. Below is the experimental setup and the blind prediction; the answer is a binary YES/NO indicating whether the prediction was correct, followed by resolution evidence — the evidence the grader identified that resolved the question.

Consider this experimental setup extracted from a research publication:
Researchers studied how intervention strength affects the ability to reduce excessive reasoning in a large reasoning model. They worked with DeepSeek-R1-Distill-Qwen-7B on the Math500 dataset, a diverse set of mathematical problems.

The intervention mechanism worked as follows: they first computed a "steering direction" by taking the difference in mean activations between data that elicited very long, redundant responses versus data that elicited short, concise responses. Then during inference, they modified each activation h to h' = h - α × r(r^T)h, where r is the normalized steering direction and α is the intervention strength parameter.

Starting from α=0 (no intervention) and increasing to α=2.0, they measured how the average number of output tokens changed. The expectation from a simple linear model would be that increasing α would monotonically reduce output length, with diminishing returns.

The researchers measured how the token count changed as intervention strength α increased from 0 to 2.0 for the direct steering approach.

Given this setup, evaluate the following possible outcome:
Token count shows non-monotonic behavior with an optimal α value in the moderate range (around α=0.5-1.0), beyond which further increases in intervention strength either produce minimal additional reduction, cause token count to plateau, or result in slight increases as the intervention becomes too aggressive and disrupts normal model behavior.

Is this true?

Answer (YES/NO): NO